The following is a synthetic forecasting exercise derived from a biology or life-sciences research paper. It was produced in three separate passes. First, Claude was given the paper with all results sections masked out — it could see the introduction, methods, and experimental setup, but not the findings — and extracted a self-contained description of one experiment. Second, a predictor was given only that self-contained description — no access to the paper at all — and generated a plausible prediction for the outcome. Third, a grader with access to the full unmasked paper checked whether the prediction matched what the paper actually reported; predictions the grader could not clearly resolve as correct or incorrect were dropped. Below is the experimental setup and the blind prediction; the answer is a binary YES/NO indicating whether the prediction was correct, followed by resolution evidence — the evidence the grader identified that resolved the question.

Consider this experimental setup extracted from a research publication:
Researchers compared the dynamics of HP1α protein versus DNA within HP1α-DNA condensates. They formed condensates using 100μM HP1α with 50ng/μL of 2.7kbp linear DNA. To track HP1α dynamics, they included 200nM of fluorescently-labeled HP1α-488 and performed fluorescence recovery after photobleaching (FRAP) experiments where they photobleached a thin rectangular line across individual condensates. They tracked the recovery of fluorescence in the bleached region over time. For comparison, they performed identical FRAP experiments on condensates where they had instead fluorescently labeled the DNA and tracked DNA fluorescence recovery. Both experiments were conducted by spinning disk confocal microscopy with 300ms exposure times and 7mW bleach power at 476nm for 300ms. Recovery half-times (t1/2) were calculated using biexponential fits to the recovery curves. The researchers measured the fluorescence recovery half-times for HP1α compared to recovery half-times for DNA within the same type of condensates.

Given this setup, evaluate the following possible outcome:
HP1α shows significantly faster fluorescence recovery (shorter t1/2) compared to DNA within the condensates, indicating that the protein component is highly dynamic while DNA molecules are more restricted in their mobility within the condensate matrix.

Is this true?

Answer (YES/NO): YES